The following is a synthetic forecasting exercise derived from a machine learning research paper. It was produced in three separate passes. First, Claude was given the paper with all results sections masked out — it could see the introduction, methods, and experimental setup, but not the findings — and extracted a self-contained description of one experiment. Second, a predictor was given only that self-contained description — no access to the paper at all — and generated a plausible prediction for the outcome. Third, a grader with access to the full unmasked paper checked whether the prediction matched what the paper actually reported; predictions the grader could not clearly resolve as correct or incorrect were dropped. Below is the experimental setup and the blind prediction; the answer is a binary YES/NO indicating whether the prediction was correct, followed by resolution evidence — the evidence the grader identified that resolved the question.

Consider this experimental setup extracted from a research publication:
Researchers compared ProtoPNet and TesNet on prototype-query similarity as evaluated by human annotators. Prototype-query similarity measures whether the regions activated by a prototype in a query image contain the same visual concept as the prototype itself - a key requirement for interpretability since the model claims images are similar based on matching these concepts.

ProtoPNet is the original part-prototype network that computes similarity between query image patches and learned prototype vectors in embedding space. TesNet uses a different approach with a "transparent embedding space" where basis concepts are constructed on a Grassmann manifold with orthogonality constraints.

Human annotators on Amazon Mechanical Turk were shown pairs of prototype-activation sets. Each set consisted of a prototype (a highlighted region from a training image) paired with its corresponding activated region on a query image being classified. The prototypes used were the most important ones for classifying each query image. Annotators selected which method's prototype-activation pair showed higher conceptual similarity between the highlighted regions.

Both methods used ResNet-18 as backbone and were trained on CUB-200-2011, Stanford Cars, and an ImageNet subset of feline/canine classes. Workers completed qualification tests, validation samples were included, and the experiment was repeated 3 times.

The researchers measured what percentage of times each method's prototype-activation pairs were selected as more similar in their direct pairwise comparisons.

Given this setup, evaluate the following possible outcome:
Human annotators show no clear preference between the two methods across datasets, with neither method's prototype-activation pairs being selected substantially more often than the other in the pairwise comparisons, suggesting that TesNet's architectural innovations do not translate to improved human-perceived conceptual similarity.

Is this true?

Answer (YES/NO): YES